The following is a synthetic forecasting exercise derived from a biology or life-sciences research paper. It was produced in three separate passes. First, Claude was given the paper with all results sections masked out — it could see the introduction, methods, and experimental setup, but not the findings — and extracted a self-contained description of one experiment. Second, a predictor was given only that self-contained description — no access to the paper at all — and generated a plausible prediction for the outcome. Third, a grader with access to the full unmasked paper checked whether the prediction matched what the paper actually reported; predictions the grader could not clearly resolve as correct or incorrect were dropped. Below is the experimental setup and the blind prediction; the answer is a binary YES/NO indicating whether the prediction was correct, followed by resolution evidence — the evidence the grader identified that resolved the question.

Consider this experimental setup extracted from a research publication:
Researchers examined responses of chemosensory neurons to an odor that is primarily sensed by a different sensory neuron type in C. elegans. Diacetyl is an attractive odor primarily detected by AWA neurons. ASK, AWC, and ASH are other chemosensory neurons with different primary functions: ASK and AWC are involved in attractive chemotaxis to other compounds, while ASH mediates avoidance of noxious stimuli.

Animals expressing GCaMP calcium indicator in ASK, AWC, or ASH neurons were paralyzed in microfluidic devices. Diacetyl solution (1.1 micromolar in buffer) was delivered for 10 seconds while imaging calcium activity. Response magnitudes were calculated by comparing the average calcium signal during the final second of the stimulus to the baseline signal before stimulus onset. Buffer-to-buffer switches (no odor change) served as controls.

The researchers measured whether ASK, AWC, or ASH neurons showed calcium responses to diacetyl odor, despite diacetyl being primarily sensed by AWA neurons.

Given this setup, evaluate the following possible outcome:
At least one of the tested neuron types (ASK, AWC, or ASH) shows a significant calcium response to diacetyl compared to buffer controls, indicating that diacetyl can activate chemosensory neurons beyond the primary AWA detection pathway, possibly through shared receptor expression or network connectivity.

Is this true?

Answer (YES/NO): NO